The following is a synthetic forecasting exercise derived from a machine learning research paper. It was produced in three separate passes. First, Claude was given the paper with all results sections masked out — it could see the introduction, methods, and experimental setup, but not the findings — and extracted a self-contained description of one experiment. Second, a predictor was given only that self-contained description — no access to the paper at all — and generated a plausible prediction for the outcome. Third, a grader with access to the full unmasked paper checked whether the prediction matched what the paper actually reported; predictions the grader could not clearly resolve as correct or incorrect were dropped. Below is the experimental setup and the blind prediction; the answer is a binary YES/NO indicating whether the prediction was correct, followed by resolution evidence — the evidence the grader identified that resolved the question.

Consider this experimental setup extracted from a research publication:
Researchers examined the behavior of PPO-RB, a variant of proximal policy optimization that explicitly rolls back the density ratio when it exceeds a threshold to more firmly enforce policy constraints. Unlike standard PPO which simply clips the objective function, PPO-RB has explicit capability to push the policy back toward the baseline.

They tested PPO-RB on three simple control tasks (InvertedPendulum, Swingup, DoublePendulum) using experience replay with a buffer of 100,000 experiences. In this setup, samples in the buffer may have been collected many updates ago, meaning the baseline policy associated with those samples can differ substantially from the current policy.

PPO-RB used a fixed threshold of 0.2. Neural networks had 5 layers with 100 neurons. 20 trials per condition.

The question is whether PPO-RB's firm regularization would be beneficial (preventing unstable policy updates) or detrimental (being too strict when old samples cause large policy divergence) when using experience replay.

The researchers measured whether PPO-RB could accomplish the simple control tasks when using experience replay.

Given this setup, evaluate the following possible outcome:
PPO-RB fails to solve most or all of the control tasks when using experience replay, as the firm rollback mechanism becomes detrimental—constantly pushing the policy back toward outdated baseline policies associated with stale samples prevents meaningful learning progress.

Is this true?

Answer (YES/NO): YES